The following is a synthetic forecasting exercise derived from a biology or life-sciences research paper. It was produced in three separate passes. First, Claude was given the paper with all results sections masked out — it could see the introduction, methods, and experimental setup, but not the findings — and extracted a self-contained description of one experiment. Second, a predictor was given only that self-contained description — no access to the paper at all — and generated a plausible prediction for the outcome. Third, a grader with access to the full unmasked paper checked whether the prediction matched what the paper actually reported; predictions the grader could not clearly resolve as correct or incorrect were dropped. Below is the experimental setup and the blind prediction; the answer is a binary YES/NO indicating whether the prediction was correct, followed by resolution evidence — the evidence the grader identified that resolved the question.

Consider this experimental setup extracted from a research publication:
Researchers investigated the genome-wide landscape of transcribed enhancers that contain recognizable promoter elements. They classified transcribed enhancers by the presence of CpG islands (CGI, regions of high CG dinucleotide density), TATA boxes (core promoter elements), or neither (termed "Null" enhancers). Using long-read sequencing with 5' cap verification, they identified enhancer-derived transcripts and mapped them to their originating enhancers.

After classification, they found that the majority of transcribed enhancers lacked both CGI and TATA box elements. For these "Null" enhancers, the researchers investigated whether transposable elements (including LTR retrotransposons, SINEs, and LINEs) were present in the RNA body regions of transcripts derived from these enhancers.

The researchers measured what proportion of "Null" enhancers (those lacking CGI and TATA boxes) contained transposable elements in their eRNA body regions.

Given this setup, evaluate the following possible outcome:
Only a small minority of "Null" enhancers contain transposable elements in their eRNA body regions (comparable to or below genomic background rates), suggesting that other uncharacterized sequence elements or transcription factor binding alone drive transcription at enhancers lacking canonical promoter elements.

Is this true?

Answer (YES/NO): NO